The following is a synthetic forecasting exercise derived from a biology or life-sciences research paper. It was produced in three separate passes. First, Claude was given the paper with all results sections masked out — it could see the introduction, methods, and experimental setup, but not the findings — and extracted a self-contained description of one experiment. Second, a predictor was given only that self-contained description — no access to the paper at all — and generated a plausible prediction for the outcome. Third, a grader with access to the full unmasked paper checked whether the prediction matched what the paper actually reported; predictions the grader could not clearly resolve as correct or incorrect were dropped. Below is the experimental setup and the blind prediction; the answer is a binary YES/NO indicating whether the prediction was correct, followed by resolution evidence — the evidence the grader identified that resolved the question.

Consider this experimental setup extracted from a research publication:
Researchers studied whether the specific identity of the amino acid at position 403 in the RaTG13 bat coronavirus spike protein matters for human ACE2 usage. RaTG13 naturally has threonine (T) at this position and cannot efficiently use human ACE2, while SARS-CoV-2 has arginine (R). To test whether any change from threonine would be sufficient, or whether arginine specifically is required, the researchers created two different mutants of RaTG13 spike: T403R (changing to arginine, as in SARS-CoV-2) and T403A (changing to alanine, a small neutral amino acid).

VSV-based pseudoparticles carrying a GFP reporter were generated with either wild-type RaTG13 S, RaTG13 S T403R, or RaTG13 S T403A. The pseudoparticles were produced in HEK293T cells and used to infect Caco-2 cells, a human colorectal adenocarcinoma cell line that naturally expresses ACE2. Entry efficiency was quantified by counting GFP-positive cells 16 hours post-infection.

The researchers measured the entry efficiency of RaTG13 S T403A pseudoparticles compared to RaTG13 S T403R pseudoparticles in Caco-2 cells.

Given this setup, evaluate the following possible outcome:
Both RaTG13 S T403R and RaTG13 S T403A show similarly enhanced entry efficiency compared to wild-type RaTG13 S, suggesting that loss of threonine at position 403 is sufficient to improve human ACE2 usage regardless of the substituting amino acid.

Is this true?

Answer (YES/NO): NO